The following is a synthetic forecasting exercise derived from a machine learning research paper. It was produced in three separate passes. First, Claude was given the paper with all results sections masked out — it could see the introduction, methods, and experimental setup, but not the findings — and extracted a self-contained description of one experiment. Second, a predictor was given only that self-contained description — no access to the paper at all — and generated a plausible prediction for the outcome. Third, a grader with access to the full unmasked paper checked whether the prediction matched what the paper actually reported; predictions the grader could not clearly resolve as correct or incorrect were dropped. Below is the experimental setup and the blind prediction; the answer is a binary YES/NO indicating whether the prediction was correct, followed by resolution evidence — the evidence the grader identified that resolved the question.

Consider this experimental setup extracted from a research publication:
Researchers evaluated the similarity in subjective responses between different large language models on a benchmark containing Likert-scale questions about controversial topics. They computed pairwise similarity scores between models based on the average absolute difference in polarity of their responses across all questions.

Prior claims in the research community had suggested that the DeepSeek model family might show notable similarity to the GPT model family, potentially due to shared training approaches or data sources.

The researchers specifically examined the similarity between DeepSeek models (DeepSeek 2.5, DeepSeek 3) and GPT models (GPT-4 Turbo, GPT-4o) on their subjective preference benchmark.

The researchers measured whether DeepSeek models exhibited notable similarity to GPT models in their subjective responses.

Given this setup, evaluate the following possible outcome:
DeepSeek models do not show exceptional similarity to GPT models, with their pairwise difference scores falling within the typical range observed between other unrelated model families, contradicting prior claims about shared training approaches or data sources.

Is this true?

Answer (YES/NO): YES